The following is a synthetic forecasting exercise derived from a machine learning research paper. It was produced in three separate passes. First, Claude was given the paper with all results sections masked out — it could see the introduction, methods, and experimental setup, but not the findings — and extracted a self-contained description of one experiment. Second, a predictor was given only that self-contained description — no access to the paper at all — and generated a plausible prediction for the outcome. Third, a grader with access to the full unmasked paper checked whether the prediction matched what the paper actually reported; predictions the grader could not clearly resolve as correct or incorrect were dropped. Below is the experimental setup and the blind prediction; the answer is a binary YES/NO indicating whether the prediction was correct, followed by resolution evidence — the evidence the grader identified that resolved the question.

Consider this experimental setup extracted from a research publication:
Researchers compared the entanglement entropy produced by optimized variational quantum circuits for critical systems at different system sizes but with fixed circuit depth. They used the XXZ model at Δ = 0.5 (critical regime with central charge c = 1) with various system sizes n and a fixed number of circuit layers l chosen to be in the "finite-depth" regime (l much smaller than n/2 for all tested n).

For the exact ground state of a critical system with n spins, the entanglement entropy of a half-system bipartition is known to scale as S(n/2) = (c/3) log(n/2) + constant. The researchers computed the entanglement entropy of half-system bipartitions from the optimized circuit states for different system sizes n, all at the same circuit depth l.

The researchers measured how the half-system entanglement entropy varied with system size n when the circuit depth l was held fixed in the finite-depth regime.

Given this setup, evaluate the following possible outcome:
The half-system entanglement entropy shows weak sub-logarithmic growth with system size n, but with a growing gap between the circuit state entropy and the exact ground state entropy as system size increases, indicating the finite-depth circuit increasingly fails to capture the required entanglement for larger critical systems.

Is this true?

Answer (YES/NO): NO